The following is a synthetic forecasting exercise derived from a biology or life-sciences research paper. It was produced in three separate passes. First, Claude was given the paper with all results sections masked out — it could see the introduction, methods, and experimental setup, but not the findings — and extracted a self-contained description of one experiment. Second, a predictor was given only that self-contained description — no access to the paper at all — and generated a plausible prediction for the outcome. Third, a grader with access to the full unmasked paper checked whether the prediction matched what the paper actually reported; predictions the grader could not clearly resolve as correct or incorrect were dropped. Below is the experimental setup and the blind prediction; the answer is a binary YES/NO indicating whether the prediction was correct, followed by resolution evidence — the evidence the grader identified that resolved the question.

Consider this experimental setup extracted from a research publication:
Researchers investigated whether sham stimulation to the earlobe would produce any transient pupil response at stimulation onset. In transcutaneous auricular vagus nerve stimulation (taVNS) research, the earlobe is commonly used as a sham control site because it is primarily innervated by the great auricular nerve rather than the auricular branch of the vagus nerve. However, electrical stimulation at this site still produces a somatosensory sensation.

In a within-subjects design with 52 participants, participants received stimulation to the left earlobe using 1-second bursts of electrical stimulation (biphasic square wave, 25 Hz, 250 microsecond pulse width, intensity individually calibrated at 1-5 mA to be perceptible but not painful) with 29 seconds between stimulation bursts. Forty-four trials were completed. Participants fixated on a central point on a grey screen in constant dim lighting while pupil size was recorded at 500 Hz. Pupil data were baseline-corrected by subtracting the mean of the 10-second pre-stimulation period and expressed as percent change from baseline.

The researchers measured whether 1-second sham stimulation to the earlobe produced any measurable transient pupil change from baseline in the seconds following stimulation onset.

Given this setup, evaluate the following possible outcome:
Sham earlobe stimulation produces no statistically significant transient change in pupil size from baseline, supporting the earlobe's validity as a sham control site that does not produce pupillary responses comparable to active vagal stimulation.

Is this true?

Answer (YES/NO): NO